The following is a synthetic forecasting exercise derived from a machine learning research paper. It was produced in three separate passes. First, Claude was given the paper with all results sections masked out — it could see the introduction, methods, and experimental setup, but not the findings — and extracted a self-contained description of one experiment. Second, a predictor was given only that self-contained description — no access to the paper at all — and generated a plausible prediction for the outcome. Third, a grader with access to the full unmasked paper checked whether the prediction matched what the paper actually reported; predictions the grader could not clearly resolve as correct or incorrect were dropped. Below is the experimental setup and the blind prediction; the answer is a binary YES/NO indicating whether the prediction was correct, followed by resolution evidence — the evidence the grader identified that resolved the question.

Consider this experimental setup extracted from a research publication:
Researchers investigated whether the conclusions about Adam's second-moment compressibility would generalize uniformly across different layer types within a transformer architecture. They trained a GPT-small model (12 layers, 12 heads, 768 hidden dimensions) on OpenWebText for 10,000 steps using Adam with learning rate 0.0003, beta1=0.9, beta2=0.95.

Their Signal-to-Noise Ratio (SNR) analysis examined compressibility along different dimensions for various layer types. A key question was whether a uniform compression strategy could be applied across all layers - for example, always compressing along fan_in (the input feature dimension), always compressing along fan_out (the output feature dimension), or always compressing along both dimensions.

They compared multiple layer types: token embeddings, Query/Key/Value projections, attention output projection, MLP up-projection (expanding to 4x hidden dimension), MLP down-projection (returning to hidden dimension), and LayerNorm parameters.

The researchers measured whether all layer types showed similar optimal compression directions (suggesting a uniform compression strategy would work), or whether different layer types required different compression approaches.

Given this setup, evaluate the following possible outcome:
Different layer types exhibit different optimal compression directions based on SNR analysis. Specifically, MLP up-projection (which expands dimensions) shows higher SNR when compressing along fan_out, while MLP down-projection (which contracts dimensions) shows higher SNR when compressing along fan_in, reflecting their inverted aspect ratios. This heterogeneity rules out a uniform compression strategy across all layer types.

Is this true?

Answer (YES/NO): NO